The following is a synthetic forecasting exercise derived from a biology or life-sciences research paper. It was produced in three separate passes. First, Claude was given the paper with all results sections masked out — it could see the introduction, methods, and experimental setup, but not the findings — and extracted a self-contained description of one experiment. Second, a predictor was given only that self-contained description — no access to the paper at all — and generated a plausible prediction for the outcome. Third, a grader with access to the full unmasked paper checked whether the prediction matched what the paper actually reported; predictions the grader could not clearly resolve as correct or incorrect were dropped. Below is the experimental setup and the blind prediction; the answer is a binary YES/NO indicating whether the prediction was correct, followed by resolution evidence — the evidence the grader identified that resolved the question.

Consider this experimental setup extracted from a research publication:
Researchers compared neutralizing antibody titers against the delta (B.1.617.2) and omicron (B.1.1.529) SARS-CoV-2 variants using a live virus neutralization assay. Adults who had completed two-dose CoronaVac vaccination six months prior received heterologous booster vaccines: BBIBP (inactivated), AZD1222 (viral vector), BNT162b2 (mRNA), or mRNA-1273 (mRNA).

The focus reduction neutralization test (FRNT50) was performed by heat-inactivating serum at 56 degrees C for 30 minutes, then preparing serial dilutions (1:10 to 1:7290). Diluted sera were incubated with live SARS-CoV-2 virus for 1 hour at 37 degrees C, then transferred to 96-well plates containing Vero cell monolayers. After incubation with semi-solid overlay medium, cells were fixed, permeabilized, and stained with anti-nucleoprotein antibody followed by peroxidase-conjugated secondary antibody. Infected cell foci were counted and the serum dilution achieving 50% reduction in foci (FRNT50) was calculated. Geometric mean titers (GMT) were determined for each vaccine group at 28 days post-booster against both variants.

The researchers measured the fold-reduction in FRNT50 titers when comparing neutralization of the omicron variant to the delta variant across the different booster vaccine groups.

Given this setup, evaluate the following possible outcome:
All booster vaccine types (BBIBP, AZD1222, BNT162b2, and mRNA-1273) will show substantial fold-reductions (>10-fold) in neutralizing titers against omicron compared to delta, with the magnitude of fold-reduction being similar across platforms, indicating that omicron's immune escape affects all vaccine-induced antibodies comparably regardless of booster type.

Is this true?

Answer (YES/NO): NO